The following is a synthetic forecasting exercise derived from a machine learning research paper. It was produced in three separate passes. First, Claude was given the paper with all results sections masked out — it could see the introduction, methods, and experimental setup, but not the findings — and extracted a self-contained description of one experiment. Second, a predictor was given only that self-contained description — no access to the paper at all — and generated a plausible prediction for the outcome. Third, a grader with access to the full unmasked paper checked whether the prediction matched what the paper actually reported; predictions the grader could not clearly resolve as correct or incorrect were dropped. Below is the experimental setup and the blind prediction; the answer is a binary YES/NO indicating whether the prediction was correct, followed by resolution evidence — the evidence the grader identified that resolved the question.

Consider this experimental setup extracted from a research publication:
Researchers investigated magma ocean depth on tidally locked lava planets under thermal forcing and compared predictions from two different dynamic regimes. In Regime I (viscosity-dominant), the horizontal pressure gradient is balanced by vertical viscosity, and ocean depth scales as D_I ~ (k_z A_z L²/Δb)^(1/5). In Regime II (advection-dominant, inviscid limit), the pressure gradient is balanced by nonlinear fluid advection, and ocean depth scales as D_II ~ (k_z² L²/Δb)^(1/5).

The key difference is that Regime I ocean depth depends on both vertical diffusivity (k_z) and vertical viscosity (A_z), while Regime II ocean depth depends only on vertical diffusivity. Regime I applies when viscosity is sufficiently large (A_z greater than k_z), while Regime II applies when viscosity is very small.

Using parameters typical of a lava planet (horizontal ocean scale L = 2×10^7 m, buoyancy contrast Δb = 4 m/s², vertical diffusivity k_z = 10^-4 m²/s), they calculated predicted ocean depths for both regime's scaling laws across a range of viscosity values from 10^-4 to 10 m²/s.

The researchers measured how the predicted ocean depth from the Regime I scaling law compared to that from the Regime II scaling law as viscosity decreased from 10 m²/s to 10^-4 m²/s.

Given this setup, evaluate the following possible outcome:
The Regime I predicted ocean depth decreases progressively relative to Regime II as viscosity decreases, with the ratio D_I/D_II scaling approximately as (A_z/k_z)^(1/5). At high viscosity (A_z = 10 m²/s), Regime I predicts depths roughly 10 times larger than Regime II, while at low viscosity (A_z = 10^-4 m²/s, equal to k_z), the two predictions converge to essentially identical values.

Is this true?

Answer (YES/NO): YES